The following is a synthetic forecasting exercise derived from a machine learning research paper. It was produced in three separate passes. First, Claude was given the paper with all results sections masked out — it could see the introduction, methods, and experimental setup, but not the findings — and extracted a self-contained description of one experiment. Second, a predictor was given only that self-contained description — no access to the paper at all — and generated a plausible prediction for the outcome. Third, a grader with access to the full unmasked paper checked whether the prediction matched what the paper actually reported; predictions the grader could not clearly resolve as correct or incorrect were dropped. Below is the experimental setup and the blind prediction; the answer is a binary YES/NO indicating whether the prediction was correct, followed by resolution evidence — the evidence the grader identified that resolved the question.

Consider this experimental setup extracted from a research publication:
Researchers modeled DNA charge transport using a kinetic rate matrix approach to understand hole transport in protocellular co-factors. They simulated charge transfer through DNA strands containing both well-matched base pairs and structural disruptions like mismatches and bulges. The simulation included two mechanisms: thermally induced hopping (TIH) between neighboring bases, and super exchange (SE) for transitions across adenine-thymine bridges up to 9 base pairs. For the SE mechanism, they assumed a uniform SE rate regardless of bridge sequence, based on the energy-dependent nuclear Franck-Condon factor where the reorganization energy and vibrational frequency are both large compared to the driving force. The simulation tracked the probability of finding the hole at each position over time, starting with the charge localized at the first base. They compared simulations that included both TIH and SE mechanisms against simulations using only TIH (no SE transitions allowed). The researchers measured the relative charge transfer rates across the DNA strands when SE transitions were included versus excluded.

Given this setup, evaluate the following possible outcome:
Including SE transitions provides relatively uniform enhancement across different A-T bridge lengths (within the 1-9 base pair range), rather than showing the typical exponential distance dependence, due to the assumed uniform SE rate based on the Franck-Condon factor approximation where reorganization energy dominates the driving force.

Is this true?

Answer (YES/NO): NO